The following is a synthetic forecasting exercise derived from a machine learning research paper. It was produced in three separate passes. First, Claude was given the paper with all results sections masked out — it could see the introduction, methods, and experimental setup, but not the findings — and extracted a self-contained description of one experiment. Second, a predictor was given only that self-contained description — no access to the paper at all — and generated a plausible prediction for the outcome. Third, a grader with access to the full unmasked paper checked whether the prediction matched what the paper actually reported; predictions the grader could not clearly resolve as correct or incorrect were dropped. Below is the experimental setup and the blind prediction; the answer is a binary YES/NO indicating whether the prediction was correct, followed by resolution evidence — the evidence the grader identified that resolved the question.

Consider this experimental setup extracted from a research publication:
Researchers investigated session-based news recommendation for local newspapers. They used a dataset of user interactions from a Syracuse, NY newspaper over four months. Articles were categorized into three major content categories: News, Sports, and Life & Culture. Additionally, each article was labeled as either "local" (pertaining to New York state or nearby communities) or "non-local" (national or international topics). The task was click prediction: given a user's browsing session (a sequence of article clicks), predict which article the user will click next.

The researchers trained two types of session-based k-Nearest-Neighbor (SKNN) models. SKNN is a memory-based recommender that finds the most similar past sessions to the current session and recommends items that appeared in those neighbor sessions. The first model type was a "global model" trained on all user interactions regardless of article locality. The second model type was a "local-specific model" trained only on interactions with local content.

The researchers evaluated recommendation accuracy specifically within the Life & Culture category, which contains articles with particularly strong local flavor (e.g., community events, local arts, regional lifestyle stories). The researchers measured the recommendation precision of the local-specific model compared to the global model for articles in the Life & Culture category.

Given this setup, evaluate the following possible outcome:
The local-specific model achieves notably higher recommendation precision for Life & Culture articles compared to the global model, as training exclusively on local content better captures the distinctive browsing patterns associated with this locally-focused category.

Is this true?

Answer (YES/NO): YES